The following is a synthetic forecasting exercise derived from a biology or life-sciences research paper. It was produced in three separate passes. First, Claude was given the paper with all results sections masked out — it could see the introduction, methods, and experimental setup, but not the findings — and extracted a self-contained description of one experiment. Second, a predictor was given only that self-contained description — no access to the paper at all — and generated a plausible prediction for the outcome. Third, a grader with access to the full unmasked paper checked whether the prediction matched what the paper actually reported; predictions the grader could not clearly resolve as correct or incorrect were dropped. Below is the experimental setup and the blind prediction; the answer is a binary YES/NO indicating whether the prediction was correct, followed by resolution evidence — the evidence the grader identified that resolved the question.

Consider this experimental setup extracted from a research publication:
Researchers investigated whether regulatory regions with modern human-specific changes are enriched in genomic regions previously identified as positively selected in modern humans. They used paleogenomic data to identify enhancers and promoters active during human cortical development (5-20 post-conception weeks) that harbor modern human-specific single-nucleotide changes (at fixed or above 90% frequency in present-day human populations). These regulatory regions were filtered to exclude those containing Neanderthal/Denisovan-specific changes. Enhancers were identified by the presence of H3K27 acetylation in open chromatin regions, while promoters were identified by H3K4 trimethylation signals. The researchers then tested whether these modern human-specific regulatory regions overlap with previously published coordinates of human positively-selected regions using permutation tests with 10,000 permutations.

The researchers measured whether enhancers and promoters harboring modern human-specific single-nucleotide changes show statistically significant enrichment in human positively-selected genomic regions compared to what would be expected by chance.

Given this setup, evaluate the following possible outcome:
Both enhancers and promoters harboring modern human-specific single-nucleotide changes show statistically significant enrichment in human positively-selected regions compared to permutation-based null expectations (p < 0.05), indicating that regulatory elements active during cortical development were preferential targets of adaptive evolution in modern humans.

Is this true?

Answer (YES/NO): YES